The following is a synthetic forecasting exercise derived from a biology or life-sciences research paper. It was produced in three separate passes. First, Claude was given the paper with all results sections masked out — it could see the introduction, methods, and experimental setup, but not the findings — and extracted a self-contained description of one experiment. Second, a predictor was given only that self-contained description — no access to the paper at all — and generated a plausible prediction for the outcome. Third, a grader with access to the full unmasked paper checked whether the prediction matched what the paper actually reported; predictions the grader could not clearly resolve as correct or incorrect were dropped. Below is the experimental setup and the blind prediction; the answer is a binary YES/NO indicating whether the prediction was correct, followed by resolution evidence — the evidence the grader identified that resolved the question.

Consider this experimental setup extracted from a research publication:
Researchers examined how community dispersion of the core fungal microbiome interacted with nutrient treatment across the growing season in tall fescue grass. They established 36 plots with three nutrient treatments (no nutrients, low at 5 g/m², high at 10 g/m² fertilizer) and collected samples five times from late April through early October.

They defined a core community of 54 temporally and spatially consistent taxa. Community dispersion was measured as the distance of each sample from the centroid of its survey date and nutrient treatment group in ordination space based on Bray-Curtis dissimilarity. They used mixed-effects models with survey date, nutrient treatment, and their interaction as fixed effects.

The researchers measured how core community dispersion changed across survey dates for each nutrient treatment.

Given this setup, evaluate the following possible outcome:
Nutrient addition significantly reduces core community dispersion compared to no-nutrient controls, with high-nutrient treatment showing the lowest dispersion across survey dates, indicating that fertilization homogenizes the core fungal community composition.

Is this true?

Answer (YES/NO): NO